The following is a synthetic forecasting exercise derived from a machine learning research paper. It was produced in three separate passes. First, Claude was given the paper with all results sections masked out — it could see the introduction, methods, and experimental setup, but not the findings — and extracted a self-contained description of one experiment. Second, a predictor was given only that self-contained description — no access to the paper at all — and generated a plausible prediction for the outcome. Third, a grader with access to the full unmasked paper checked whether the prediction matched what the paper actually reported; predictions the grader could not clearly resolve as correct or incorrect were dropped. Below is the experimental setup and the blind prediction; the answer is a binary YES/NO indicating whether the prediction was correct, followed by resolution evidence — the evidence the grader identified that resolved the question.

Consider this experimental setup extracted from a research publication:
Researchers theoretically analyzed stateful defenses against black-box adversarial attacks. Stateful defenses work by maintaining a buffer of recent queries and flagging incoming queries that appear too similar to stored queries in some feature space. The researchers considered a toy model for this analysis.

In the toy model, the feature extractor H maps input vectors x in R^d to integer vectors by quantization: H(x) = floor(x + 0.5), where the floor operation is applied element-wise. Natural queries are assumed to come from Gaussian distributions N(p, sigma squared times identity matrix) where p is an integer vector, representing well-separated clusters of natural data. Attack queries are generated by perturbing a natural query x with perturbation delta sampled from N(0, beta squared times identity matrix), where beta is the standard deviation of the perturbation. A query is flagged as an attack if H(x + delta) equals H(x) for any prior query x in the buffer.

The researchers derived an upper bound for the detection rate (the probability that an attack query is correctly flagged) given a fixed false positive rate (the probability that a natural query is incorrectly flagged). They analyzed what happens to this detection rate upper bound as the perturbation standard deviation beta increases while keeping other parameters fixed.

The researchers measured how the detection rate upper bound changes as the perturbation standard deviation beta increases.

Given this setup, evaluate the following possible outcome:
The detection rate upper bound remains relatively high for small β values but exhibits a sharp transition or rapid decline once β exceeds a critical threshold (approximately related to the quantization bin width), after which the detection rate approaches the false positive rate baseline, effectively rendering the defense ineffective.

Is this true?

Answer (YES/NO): NO